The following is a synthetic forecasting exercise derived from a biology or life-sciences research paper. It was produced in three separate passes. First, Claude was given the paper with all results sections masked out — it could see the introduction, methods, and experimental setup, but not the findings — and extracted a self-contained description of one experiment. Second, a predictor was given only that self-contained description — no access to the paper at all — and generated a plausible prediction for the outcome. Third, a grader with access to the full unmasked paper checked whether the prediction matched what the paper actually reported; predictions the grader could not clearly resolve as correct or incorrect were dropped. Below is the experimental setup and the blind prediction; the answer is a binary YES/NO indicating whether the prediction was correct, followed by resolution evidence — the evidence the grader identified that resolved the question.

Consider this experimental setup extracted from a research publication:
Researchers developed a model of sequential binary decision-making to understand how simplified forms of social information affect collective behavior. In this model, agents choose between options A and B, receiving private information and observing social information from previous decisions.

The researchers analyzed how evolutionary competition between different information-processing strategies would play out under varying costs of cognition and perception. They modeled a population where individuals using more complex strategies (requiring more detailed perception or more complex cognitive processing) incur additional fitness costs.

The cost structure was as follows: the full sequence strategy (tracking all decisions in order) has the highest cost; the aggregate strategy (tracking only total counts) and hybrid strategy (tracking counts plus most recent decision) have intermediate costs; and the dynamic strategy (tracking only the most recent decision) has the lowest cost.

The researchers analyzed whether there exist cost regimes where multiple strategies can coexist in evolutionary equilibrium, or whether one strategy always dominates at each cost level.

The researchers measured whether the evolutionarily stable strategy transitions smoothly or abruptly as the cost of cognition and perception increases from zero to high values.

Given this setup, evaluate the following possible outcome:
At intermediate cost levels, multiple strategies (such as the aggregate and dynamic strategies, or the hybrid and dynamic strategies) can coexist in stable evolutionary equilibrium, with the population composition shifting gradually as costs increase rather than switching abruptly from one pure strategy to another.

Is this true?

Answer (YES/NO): NO